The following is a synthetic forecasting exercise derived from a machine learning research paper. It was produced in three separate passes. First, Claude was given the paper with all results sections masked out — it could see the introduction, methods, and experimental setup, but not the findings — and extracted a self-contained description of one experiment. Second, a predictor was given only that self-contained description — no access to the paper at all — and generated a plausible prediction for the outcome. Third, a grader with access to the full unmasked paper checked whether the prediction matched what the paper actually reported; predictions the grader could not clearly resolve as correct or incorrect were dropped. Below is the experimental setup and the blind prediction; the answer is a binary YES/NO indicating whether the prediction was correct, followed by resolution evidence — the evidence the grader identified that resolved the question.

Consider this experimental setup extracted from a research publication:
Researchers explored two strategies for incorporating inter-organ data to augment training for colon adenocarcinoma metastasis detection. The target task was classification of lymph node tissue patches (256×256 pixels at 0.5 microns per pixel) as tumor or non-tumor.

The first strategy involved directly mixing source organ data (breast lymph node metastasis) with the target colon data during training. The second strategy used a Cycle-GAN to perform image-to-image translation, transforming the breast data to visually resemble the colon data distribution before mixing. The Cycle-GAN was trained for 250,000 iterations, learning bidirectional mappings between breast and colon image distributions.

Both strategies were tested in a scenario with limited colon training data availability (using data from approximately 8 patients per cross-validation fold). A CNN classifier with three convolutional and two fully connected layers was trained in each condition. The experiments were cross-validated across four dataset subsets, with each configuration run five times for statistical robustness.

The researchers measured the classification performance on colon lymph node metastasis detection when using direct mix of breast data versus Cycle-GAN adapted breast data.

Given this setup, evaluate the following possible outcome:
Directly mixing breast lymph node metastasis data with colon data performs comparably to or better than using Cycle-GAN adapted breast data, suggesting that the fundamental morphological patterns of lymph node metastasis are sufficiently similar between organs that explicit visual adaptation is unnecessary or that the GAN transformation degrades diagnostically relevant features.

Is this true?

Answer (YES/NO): YES